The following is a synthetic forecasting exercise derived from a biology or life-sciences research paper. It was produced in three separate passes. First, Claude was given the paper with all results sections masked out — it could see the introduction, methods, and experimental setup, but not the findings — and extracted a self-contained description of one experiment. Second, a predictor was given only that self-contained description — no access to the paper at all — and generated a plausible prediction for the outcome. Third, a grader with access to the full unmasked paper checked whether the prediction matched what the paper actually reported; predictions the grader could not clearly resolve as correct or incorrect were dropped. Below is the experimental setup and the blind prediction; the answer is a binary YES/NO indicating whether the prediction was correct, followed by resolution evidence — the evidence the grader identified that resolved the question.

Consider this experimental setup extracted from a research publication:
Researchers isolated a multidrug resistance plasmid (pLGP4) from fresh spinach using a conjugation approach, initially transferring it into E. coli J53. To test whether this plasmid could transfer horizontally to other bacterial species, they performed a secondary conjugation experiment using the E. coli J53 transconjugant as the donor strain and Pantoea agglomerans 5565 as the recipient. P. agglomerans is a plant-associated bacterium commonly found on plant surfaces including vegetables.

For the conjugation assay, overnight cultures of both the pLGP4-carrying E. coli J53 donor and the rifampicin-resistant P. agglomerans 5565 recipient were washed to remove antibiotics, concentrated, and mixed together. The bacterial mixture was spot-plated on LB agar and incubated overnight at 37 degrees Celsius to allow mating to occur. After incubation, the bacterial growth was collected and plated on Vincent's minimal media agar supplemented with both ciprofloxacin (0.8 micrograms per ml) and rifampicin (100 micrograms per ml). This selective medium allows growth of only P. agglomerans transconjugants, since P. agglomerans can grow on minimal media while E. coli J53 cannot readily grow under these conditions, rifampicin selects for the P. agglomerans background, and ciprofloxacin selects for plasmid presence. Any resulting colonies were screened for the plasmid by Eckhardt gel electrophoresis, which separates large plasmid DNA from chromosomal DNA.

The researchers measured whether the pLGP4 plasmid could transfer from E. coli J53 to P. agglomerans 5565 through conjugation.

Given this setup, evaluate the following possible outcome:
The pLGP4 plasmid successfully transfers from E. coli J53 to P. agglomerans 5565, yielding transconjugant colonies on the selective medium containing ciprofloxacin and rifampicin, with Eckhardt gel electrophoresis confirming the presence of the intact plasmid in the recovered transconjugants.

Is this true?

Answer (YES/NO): YES